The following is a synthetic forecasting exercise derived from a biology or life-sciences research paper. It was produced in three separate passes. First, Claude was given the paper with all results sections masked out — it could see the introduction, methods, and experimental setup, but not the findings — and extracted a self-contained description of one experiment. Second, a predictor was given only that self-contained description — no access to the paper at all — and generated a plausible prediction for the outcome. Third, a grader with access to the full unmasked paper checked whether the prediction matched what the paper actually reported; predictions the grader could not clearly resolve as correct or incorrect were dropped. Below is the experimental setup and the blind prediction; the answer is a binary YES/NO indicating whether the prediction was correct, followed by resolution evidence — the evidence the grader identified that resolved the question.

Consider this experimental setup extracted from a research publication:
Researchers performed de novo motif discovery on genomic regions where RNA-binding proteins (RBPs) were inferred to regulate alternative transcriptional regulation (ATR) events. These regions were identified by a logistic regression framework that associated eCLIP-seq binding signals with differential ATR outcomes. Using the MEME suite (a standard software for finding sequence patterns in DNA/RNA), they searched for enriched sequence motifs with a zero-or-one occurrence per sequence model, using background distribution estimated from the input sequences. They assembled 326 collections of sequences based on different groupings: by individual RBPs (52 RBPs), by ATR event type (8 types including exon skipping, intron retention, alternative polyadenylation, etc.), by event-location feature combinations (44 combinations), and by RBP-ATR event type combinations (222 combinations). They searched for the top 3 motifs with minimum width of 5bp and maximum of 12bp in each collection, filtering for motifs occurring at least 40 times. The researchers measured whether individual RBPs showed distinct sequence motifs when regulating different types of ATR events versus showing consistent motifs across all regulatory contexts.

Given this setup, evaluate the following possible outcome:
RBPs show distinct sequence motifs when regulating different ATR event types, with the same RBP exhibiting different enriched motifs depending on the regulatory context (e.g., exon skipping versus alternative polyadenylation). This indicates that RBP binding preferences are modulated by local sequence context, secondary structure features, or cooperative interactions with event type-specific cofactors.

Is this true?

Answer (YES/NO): YES